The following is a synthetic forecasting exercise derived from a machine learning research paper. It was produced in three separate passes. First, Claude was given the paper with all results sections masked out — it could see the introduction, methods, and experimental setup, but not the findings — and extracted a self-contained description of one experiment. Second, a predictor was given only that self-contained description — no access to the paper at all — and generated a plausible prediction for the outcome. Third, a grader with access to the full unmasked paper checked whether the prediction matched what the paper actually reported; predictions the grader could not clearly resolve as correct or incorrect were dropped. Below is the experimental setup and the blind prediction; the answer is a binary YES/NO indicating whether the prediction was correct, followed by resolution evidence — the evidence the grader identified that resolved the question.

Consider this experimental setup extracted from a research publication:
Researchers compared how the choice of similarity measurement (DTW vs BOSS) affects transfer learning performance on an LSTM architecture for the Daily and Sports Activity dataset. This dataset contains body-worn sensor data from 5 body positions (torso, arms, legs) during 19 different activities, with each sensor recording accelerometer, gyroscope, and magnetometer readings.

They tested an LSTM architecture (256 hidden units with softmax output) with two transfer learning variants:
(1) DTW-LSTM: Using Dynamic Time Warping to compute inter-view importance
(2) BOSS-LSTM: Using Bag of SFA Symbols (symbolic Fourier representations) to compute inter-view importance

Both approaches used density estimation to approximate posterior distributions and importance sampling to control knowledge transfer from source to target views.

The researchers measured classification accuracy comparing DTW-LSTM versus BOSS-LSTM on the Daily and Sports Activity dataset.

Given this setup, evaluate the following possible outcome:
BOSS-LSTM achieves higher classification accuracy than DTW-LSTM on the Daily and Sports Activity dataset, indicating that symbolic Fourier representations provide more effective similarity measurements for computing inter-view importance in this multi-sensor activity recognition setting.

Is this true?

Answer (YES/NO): NO